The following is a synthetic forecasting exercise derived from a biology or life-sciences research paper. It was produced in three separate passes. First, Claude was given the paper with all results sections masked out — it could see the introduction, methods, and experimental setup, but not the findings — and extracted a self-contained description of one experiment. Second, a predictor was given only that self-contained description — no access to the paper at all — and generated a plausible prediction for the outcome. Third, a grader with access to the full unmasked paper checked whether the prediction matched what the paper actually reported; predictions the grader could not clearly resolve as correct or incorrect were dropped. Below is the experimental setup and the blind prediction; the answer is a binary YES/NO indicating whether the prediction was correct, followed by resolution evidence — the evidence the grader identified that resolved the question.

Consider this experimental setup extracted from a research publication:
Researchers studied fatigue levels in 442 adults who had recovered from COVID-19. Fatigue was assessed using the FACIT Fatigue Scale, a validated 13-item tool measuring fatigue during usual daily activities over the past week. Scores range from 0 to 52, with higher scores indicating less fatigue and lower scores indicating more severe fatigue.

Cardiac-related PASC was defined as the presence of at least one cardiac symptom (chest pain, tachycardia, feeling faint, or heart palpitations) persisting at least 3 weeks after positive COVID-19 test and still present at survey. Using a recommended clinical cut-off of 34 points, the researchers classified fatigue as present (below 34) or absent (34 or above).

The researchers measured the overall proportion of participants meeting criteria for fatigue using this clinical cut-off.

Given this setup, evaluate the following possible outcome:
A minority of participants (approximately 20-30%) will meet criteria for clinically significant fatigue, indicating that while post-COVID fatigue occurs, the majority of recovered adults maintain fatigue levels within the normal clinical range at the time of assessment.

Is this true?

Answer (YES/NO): NO